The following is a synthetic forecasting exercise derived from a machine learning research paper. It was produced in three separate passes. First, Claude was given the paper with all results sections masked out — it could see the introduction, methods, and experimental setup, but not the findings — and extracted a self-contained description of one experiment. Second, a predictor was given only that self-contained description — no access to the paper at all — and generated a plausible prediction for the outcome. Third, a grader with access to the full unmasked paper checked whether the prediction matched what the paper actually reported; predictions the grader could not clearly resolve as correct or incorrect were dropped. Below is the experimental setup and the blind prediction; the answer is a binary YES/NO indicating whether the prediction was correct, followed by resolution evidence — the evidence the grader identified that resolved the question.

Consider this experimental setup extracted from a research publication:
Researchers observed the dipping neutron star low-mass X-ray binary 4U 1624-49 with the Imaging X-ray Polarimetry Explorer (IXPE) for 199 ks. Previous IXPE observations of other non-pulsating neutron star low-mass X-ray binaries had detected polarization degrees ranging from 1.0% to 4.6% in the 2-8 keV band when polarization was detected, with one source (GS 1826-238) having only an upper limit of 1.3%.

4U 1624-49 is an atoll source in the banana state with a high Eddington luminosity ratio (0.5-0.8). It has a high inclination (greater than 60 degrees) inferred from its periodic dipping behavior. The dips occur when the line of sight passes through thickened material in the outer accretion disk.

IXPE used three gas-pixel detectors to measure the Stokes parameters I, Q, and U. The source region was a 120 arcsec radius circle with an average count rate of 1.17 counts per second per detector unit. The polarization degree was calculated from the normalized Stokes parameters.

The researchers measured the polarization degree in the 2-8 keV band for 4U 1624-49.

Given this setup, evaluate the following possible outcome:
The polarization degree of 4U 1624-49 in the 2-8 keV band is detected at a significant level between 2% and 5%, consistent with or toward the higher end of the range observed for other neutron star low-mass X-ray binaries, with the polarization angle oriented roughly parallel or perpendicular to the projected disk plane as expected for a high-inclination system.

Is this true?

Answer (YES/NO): YES